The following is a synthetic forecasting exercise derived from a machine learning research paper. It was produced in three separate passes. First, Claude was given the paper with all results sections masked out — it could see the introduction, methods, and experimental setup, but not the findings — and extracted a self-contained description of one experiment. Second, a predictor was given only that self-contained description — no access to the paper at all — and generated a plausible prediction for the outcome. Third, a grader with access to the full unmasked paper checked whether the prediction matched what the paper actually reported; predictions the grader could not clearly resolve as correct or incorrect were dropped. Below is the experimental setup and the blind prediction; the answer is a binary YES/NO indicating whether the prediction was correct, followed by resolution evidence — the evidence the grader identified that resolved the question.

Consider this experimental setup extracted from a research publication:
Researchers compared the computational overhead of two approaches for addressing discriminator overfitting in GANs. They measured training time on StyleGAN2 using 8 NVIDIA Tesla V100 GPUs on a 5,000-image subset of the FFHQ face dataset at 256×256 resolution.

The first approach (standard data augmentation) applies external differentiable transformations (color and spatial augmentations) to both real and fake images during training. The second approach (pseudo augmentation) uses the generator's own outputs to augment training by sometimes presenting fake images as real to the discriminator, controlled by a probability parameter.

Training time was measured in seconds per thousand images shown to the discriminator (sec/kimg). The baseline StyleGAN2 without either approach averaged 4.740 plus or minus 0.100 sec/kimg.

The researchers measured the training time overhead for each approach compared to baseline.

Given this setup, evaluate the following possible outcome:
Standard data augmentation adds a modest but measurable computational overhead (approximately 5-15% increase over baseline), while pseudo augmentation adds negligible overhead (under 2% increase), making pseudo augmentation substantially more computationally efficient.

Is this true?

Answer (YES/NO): YES